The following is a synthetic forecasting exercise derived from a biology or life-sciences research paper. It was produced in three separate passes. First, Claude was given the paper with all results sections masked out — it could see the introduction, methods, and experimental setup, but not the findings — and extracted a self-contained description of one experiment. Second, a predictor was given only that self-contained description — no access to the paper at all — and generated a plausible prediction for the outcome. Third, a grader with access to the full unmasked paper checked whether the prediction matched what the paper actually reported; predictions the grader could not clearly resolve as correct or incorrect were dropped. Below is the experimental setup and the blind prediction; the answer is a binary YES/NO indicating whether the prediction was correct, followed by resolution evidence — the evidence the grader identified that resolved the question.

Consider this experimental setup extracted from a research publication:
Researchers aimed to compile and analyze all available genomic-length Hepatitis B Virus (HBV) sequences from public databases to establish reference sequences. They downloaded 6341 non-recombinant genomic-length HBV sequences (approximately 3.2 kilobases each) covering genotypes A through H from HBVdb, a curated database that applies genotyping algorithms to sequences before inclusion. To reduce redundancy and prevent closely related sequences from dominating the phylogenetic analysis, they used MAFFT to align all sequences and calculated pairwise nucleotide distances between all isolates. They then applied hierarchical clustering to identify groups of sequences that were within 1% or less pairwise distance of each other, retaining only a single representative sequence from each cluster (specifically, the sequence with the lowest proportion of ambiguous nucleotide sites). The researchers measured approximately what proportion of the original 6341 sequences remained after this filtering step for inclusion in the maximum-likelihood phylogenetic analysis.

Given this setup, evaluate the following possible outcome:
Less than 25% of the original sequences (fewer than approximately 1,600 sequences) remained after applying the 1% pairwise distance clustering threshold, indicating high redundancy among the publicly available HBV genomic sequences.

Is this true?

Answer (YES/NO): NO